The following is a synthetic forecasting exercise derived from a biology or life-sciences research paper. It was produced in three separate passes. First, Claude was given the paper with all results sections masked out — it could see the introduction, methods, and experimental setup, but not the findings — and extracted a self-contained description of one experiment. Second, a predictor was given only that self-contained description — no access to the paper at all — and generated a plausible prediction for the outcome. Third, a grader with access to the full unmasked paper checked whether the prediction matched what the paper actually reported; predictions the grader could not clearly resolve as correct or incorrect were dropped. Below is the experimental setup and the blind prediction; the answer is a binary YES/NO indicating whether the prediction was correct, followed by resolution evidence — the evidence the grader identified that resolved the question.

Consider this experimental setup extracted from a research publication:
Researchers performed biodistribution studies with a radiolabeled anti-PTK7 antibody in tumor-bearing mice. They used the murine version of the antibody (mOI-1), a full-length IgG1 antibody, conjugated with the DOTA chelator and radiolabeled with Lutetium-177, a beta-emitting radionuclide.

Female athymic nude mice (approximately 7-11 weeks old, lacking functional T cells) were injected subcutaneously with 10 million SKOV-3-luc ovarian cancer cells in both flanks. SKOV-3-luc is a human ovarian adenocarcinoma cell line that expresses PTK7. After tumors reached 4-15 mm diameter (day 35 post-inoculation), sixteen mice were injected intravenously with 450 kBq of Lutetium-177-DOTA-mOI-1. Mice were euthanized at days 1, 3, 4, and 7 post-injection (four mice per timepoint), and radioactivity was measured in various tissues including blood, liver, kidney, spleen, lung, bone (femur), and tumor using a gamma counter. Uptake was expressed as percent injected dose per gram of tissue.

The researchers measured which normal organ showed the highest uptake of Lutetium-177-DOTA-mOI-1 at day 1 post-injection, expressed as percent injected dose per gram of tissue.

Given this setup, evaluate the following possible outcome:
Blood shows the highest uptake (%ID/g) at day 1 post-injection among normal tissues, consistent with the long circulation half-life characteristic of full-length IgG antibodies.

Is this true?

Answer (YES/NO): YES